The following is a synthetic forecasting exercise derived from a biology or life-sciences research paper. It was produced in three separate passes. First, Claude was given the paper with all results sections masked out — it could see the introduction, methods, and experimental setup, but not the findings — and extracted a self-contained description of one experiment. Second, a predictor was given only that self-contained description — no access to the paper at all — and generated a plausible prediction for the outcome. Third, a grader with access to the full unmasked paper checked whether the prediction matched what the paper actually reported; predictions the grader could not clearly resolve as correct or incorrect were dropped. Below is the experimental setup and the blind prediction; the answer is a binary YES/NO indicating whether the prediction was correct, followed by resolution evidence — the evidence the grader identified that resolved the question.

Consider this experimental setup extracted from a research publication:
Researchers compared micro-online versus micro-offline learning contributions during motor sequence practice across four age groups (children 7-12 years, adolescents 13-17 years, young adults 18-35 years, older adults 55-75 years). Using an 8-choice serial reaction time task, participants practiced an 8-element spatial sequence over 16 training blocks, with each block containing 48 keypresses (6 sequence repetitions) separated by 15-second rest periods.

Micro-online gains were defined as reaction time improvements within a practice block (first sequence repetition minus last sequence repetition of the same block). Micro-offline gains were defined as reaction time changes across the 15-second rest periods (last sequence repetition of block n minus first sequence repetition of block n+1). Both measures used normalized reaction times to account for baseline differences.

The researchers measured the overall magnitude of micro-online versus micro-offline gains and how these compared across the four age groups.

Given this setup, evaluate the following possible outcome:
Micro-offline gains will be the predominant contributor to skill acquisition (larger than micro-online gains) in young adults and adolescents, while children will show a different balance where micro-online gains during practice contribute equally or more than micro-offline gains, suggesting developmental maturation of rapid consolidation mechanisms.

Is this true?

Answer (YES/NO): NO